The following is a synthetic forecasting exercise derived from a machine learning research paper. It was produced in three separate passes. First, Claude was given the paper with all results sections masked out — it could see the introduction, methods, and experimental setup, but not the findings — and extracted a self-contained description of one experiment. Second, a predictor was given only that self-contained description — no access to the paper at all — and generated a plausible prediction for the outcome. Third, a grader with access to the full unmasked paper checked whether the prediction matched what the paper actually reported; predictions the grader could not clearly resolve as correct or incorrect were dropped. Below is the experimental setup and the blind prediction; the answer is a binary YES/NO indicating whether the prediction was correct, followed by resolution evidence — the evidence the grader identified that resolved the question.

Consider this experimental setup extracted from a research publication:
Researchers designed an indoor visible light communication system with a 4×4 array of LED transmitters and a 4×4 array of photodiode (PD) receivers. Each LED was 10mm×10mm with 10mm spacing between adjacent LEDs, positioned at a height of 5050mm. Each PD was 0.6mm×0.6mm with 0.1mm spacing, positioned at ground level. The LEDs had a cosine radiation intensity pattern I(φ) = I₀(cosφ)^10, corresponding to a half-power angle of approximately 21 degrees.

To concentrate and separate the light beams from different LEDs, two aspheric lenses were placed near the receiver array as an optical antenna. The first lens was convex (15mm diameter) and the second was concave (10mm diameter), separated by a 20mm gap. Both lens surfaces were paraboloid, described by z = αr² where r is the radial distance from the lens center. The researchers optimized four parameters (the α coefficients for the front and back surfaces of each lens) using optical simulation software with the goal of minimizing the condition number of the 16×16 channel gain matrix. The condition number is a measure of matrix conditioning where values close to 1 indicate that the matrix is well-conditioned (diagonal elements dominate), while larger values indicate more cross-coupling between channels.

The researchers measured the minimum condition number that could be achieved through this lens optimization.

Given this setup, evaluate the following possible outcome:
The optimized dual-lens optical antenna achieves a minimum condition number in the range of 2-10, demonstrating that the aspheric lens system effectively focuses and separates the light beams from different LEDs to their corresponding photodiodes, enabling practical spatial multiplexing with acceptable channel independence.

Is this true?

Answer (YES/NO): NO